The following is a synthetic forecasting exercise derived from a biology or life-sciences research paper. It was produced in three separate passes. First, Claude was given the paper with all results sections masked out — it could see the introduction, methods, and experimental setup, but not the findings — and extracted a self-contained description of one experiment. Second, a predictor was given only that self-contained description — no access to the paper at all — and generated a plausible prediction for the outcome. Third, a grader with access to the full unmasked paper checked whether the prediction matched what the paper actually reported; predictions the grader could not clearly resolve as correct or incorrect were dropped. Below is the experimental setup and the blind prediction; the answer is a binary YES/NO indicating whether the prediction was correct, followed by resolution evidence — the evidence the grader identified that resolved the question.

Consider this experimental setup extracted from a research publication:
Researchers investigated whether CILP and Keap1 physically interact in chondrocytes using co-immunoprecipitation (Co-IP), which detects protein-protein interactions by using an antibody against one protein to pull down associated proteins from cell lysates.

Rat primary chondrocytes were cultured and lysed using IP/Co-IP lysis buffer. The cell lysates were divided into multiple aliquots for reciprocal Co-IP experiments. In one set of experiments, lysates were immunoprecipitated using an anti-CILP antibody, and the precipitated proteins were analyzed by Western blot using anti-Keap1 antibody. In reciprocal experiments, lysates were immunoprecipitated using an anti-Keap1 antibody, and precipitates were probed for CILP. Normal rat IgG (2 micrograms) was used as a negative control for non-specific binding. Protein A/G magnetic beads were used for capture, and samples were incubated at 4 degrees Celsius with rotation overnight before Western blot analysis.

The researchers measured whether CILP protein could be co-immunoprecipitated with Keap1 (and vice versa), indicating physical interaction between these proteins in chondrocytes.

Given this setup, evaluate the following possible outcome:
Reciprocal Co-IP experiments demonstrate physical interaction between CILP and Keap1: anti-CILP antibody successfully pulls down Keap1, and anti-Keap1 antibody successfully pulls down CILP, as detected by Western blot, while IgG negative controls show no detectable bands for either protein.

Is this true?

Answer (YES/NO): YES